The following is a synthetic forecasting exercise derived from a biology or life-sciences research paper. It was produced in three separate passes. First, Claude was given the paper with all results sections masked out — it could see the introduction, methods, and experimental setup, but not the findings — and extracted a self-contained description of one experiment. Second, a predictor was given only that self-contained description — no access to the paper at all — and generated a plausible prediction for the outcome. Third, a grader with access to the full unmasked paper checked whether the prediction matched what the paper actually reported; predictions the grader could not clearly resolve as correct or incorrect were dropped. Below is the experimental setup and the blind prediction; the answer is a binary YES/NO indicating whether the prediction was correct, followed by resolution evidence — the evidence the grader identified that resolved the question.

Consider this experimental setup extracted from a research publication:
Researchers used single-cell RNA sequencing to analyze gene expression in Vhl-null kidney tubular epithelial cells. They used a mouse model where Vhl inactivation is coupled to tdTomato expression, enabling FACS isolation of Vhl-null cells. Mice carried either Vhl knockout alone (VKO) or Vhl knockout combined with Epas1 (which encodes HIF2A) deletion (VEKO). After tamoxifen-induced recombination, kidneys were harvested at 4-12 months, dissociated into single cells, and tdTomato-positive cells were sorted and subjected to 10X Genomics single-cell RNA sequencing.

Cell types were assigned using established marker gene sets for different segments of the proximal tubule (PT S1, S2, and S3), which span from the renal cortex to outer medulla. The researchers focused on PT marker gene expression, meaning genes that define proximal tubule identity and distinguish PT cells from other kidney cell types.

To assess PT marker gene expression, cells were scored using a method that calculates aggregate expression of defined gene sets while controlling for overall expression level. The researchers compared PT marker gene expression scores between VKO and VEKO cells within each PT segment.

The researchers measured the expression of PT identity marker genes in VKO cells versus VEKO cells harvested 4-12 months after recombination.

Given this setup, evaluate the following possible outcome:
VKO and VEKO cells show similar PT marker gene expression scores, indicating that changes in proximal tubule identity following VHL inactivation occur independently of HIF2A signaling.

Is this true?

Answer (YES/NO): NO